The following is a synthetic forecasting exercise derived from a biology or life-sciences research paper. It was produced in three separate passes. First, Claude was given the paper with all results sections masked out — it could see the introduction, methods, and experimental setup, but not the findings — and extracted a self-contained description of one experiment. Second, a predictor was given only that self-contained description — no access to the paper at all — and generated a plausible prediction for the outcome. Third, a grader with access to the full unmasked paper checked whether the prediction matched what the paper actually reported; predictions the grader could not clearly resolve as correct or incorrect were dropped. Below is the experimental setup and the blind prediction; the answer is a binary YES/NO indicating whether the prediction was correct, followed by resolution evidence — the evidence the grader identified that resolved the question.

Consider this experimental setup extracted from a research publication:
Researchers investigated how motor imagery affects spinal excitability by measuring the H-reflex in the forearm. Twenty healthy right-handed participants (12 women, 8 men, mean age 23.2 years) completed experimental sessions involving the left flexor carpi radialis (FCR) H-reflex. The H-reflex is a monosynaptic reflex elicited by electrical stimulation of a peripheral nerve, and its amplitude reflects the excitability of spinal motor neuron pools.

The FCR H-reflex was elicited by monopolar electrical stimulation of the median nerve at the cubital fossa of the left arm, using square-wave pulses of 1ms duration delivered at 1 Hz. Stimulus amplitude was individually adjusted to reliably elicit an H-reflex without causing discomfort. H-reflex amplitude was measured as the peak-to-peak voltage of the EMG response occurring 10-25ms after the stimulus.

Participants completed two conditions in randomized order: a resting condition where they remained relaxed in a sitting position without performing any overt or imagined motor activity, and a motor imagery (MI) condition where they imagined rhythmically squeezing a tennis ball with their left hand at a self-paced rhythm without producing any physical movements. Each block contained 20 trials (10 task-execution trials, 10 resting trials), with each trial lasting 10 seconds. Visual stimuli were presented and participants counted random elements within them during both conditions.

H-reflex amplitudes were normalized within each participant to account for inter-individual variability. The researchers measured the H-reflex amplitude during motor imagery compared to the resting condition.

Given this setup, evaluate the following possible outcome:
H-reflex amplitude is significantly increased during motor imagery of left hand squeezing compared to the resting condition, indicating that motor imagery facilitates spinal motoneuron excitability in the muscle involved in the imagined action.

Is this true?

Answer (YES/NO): NO